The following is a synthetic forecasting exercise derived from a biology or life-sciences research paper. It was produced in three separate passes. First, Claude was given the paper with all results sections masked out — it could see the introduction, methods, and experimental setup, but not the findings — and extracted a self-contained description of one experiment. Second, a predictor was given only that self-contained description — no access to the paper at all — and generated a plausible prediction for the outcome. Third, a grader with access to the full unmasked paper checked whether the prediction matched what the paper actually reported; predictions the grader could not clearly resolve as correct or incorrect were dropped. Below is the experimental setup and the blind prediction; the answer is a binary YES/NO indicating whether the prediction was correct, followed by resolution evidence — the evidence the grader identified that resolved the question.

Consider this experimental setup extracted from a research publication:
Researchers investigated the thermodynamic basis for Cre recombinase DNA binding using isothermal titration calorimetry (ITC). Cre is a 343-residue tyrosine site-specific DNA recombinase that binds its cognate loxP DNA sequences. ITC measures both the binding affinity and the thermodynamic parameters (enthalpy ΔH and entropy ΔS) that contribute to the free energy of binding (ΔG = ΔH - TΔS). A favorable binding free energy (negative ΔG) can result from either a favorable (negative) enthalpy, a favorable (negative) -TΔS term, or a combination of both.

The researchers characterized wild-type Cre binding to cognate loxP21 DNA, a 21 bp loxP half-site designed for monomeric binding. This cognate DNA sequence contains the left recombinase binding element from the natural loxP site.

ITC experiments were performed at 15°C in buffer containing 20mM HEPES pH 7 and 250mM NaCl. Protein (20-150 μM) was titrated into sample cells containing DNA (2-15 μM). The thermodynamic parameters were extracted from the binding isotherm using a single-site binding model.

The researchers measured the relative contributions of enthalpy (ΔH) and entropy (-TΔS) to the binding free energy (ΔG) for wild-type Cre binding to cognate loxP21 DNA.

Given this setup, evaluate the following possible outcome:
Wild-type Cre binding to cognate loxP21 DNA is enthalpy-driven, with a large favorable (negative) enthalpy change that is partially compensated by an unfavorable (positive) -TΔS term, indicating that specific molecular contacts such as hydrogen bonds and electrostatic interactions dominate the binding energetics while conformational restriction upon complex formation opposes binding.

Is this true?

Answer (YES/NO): NO